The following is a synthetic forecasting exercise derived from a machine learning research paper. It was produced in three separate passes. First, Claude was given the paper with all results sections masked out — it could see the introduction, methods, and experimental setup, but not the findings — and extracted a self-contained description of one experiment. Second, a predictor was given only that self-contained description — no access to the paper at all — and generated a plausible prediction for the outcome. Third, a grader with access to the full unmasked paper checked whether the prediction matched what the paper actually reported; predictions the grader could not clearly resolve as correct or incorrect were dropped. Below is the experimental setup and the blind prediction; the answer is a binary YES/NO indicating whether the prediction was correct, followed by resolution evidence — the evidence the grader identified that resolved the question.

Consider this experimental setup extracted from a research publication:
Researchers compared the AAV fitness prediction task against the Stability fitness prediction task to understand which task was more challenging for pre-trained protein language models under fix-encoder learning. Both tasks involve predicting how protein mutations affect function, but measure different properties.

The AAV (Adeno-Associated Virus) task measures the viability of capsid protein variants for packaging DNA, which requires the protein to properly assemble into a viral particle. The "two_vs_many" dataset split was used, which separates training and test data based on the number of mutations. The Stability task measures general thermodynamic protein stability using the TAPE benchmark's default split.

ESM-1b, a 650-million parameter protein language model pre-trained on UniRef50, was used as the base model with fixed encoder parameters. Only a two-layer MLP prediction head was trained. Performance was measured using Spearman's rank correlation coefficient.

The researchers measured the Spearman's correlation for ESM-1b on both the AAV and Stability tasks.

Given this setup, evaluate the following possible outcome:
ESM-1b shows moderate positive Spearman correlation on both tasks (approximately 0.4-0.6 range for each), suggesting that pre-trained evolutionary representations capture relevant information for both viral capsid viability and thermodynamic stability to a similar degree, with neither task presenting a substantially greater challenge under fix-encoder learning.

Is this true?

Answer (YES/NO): NO